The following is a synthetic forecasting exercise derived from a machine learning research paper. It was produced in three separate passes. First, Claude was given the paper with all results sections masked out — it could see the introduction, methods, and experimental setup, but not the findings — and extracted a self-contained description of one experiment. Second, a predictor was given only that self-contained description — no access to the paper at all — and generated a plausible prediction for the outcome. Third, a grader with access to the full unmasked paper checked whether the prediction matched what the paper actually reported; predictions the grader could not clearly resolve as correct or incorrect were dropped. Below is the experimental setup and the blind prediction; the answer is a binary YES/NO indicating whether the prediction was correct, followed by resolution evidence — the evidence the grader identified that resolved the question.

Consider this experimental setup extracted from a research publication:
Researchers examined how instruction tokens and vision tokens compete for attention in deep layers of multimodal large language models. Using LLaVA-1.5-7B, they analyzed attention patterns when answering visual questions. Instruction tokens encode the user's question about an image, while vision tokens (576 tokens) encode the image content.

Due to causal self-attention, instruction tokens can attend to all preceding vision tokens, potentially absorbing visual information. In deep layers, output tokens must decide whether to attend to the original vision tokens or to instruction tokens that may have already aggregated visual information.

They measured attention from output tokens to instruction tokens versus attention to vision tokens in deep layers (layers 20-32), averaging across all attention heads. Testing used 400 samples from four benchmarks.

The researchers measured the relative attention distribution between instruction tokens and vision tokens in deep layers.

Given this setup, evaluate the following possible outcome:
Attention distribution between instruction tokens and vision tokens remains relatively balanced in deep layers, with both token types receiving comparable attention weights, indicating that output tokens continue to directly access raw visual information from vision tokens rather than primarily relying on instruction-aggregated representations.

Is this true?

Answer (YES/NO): NO